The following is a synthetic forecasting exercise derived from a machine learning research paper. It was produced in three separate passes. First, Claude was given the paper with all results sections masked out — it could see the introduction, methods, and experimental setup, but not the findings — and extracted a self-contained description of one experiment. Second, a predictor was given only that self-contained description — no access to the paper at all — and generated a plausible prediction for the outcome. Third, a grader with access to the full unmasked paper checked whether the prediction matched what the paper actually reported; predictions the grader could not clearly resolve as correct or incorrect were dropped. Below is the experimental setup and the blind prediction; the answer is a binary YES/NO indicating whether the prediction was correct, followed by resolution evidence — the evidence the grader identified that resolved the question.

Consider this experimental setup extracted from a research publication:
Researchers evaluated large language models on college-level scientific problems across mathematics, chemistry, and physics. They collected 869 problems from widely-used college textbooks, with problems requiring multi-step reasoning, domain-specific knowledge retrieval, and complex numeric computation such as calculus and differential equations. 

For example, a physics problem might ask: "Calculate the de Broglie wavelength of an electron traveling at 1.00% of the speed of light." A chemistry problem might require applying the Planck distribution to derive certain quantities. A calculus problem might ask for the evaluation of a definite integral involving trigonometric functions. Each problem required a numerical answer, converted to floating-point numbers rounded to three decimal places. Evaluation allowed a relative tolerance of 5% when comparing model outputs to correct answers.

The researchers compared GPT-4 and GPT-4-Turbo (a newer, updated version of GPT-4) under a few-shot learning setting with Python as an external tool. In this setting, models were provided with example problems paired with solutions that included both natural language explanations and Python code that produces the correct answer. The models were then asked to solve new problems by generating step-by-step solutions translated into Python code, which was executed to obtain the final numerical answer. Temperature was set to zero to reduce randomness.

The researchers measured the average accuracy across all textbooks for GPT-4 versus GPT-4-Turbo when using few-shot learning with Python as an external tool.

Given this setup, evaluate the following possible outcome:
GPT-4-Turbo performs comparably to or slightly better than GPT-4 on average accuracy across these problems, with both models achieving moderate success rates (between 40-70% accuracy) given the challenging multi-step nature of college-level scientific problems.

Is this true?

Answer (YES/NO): NO